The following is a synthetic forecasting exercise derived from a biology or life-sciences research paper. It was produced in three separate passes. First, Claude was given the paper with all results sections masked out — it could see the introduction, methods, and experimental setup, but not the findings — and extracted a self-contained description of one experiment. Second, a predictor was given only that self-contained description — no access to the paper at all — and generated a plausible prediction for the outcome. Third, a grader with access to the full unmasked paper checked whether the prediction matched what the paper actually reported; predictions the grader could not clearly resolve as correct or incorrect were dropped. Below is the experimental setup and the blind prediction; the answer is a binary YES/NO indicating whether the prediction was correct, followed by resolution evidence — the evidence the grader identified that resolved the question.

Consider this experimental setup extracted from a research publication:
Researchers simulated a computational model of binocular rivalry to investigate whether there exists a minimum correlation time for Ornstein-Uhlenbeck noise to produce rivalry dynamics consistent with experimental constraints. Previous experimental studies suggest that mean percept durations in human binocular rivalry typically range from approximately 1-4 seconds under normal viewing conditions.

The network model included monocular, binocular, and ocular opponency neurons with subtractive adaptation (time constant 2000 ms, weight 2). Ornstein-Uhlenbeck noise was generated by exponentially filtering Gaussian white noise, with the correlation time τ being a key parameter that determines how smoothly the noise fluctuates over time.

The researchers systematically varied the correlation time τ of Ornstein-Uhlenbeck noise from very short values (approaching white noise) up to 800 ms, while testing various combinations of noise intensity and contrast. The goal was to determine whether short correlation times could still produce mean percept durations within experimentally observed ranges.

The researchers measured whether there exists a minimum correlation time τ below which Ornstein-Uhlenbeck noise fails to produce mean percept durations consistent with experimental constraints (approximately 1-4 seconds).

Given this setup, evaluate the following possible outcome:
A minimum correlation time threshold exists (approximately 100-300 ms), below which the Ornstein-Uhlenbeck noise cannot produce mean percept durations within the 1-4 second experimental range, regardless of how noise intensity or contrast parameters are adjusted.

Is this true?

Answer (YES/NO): NO